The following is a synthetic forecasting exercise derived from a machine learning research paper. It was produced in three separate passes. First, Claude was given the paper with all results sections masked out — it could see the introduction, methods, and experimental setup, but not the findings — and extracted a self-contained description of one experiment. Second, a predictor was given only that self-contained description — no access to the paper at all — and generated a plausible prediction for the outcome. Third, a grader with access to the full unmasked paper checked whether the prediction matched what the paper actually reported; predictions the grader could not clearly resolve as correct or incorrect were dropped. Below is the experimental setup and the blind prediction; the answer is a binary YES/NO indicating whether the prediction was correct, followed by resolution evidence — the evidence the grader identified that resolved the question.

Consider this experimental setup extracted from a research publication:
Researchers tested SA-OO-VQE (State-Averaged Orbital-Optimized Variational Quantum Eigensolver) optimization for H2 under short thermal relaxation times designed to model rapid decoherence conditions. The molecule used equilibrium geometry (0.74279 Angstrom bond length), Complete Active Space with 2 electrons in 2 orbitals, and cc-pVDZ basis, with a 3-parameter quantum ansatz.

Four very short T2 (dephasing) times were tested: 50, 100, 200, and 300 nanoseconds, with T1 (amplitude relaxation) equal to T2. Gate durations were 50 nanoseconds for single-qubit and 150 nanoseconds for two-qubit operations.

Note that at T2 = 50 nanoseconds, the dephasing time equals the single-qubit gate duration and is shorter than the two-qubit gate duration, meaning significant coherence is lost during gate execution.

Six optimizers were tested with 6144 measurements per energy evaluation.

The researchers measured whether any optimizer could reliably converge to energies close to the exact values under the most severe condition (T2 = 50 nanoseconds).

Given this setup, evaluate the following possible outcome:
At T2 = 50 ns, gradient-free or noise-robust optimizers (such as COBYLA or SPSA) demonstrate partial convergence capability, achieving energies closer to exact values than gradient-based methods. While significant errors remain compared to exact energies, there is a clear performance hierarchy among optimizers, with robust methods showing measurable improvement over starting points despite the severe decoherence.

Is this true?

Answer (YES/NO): NO